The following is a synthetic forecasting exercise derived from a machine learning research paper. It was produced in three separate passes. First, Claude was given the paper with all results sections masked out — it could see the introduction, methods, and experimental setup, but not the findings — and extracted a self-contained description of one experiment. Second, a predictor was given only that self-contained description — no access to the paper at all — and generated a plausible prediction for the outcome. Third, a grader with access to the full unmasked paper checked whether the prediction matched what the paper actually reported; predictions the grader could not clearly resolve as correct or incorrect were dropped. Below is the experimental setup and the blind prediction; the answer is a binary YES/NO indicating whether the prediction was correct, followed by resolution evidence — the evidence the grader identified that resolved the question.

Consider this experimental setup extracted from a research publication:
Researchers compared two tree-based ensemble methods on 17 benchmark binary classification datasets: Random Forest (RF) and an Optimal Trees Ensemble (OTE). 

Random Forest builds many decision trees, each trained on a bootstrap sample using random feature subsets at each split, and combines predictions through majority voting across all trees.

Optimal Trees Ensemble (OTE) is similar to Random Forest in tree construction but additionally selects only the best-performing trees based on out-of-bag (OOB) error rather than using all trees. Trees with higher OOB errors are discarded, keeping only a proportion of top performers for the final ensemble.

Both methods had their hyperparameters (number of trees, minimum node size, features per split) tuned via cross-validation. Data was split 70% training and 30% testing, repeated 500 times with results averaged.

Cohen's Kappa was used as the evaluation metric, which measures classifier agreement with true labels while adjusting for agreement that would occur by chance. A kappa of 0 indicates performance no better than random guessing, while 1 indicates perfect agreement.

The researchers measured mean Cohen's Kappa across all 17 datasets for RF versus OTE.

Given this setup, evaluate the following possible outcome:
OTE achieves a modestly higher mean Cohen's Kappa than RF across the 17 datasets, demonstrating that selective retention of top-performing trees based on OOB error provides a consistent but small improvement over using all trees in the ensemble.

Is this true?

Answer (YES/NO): NO